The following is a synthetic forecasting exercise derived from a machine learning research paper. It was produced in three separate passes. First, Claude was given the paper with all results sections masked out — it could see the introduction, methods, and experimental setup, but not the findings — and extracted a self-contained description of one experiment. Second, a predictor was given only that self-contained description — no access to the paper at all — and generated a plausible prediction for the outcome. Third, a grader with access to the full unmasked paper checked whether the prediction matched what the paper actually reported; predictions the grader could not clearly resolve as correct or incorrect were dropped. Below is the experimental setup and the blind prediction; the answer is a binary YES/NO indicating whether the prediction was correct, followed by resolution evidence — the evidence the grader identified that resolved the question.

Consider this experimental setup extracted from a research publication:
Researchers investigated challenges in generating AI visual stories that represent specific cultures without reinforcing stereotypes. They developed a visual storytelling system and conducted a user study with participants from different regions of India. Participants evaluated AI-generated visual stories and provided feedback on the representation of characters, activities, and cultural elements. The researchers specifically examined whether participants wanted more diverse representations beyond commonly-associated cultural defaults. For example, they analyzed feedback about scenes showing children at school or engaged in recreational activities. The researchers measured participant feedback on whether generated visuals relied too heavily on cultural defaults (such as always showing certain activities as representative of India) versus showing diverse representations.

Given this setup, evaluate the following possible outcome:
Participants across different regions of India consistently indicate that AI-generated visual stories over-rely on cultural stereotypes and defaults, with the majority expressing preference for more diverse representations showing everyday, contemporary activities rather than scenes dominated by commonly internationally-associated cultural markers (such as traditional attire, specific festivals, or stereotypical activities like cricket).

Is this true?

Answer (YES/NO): NO